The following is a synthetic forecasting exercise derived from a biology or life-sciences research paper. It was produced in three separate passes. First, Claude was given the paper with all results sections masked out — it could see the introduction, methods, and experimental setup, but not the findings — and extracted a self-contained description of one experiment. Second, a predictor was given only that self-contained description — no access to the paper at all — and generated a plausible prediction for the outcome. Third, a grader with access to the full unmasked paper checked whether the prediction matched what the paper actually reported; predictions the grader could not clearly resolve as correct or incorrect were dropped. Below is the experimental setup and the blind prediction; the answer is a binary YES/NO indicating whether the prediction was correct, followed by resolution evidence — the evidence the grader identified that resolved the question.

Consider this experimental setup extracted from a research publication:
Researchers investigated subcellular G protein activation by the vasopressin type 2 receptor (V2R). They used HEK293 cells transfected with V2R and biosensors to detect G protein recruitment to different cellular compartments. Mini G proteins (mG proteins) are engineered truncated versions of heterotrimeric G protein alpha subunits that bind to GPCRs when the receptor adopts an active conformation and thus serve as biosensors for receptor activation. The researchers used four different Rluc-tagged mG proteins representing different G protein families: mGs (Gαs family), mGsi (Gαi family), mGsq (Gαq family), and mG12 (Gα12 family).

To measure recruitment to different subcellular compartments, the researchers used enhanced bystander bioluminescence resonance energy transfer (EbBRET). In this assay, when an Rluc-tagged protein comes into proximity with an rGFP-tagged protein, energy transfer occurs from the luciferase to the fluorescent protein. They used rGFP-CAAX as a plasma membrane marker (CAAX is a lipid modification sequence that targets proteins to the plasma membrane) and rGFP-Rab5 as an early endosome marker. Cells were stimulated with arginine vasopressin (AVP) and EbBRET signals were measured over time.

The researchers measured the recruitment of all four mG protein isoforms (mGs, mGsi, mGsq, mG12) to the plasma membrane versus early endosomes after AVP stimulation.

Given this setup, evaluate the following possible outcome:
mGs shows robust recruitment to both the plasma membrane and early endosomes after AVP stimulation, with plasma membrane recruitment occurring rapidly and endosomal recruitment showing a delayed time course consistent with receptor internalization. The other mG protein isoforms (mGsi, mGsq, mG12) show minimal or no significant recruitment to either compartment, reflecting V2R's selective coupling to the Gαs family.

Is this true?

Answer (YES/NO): NO